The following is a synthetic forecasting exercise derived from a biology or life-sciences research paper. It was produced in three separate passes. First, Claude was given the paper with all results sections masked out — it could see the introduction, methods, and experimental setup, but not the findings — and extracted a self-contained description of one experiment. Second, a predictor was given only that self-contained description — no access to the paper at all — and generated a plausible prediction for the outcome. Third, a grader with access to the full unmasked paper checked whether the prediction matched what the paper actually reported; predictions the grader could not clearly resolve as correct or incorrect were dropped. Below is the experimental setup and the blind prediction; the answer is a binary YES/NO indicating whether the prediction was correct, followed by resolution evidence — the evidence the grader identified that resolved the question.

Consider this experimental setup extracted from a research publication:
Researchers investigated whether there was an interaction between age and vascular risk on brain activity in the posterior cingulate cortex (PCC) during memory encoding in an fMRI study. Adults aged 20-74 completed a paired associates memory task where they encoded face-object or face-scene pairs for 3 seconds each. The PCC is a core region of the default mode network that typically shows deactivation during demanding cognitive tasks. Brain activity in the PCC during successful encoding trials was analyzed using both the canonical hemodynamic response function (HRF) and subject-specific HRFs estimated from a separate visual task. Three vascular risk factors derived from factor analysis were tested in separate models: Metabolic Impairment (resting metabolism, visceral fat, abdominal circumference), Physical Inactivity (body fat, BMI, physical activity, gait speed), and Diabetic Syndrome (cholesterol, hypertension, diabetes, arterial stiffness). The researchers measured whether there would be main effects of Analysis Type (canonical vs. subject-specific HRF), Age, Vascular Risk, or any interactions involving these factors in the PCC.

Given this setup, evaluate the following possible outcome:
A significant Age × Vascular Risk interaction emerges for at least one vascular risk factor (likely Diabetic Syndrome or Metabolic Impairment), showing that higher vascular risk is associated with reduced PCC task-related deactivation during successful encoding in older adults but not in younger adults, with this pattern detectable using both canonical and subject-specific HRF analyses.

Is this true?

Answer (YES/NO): NO